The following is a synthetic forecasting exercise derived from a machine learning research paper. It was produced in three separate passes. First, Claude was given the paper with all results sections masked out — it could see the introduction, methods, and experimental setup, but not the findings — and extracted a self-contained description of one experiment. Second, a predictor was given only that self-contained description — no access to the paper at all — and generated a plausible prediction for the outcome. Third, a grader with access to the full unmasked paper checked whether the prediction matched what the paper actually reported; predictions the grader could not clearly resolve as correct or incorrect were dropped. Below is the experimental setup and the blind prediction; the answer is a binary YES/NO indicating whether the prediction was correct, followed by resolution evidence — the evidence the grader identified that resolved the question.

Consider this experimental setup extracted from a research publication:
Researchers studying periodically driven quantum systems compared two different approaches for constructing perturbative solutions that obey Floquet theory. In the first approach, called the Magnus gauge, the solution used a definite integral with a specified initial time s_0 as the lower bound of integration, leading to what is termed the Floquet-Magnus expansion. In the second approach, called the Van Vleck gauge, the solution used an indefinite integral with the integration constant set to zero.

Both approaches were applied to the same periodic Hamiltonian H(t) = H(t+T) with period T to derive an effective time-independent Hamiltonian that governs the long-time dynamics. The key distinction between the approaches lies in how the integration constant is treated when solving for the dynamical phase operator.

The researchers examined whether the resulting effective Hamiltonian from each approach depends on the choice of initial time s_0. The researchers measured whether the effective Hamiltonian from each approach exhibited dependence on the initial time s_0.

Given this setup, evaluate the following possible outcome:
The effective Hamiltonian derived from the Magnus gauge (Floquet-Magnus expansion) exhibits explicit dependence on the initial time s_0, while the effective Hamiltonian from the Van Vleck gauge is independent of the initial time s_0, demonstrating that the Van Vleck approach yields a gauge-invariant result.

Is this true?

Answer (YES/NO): YES